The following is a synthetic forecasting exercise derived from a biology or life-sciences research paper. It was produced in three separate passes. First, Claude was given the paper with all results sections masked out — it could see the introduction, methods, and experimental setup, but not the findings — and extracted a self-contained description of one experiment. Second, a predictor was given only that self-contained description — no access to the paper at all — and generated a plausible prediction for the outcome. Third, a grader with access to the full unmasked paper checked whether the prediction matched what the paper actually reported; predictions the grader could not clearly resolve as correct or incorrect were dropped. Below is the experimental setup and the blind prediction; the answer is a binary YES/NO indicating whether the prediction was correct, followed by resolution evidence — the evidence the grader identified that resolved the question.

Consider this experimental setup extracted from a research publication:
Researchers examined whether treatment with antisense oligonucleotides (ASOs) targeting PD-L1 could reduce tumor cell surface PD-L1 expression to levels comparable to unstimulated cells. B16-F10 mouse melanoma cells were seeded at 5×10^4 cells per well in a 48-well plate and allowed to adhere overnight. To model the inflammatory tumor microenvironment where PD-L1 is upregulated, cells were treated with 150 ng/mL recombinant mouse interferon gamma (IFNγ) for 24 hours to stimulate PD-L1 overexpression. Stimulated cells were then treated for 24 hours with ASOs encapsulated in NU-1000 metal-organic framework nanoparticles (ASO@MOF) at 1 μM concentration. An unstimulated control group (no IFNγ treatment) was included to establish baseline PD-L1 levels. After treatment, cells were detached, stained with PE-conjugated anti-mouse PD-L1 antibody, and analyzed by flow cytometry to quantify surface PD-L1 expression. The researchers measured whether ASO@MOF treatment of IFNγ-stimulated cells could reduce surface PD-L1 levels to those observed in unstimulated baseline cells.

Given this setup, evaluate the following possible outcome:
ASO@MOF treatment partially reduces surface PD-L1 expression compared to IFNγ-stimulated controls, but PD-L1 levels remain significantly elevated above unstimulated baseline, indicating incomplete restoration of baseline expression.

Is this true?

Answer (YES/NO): NO